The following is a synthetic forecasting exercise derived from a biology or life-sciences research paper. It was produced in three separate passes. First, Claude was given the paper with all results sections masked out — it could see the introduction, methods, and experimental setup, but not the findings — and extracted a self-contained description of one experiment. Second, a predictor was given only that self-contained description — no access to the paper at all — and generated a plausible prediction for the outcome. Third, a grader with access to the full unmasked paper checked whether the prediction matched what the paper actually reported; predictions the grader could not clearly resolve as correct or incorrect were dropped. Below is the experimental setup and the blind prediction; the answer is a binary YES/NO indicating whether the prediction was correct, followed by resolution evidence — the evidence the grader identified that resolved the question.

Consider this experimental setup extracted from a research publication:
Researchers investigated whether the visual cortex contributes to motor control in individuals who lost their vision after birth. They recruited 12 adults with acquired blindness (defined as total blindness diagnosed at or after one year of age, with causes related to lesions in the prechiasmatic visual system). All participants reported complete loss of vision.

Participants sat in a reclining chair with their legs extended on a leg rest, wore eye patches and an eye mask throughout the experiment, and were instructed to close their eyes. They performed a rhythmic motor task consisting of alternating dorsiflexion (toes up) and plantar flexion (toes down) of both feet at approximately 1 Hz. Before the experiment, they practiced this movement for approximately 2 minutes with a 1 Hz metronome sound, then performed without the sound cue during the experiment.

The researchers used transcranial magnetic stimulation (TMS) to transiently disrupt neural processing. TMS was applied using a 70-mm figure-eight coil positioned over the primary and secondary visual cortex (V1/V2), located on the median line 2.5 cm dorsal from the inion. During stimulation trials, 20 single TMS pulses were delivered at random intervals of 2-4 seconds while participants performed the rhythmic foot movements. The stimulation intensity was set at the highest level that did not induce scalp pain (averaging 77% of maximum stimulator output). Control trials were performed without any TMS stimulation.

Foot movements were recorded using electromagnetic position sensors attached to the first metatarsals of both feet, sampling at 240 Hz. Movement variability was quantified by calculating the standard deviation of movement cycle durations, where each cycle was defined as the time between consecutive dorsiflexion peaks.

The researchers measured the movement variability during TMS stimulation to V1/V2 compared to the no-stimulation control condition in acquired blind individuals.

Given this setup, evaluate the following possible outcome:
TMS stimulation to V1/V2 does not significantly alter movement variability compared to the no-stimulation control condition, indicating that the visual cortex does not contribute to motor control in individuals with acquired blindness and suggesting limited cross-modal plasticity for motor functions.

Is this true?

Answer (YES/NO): NO